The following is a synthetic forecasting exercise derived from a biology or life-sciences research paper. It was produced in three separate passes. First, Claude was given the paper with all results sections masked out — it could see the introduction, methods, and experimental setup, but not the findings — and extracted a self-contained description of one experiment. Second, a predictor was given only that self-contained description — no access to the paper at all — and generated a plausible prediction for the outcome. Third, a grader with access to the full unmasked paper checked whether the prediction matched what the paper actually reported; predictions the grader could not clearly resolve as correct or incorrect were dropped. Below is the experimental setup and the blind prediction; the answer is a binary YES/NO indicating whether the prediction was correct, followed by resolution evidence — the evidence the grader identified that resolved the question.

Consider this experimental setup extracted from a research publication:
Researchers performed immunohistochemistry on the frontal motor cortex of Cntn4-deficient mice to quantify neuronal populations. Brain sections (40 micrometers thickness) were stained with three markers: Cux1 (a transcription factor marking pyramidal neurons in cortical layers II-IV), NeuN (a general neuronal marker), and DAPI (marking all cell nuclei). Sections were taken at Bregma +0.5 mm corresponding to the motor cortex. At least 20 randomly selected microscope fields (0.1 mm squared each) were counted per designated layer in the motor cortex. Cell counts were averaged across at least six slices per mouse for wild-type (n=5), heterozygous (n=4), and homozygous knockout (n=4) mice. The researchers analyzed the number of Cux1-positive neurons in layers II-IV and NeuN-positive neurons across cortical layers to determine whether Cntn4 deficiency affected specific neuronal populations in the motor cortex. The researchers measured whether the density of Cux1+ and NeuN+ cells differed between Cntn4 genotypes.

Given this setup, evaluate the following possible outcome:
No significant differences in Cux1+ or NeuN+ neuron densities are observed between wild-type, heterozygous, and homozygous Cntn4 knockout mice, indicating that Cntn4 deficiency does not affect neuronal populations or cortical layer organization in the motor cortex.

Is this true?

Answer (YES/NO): NO